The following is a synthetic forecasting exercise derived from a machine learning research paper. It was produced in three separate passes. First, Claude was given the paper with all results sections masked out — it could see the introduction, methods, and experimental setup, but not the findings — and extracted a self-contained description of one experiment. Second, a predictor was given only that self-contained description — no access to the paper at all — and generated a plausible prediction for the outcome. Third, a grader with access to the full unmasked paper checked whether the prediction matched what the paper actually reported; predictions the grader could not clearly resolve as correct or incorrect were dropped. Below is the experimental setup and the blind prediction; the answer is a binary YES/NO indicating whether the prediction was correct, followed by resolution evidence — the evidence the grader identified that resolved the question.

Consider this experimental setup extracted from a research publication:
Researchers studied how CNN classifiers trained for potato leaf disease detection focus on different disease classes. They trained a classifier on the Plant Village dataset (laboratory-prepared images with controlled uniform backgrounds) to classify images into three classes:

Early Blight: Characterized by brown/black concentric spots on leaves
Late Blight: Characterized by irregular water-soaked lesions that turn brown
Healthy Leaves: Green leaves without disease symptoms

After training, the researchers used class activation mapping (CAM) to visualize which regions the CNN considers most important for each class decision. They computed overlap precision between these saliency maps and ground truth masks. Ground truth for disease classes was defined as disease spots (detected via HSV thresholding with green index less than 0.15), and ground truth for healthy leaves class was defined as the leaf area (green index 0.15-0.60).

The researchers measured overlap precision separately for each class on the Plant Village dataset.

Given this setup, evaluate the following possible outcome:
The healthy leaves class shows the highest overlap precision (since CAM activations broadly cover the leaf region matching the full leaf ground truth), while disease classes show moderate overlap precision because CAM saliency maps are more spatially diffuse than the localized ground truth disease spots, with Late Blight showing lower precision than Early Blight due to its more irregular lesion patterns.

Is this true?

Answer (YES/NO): YES